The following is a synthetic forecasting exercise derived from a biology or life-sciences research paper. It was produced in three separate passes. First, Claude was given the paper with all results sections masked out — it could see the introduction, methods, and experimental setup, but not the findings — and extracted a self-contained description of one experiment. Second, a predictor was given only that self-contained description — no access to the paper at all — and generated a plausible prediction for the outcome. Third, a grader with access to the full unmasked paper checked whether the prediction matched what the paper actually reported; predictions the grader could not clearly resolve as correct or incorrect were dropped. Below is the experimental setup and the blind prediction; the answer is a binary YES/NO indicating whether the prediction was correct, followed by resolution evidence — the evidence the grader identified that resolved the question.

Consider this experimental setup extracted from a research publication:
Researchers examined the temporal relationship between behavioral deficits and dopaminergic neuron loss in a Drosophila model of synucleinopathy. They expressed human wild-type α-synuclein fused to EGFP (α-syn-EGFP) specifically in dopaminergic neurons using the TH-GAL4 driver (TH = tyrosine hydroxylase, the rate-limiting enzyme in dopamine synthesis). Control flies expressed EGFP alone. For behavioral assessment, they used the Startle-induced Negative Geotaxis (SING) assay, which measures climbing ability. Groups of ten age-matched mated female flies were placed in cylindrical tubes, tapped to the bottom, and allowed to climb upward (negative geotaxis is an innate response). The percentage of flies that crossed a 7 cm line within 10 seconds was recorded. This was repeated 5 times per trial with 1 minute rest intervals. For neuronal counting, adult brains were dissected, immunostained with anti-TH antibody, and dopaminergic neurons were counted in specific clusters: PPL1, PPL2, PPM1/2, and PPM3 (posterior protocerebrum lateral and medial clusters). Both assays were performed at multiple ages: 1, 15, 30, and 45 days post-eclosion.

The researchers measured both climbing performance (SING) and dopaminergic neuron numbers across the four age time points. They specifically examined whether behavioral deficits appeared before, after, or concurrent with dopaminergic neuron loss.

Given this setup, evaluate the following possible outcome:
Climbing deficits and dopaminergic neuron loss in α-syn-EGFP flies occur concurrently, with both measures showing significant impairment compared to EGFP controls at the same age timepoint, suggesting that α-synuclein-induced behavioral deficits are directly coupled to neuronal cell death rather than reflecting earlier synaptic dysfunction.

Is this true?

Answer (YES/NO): NO